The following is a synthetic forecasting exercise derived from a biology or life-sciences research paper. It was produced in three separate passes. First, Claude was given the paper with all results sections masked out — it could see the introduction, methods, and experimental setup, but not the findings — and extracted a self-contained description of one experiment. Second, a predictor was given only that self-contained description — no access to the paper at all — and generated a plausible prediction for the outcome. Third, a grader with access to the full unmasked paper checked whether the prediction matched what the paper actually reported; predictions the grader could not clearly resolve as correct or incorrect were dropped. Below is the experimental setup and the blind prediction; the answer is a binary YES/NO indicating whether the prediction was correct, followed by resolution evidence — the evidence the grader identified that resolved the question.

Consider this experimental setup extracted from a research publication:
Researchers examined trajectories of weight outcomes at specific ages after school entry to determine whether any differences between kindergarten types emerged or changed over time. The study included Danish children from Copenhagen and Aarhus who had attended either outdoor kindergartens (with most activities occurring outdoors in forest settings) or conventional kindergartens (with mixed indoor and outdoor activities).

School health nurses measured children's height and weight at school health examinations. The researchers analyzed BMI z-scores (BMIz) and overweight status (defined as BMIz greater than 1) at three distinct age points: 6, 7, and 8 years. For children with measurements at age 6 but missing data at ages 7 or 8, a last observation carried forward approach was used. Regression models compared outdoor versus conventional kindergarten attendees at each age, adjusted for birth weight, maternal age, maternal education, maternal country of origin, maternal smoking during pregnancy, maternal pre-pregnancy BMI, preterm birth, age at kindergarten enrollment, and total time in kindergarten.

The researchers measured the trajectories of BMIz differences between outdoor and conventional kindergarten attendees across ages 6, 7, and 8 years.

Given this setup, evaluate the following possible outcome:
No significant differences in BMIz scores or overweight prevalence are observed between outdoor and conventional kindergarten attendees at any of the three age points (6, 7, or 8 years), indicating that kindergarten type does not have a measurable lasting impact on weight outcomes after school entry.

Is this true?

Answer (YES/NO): YES